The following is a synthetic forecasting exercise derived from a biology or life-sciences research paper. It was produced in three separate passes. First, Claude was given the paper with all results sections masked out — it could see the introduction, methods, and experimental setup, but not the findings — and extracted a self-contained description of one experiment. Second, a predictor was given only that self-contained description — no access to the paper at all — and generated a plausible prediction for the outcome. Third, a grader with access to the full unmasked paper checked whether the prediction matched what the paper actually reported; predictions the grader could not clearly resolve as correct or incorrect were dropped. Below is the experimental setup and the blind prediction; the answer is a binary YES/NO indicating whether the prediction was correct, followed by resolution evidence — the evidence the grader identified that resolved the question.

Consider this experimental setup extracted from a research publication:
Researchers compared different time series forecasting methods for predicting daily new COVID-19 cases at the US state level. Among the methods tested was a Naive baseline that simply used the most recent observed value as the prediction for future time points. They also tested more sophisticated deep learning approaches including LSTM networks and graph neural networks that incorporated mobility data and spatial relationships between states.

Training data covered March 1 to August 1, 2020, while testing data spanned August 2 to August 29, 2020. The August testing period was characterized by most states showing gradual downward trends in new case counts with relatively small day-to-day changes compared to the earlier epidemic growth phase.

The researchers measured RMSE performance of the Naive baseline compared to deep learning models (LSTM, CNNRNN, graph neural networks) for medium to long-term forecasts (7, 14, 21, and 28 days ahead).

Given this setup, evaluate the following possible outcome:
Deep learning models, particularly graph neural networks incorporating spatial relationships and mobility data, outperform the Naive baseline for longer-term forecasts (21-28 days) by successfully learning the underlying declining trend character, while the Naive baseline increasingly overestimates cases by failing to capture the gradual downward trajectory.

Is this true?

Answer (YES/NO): NO